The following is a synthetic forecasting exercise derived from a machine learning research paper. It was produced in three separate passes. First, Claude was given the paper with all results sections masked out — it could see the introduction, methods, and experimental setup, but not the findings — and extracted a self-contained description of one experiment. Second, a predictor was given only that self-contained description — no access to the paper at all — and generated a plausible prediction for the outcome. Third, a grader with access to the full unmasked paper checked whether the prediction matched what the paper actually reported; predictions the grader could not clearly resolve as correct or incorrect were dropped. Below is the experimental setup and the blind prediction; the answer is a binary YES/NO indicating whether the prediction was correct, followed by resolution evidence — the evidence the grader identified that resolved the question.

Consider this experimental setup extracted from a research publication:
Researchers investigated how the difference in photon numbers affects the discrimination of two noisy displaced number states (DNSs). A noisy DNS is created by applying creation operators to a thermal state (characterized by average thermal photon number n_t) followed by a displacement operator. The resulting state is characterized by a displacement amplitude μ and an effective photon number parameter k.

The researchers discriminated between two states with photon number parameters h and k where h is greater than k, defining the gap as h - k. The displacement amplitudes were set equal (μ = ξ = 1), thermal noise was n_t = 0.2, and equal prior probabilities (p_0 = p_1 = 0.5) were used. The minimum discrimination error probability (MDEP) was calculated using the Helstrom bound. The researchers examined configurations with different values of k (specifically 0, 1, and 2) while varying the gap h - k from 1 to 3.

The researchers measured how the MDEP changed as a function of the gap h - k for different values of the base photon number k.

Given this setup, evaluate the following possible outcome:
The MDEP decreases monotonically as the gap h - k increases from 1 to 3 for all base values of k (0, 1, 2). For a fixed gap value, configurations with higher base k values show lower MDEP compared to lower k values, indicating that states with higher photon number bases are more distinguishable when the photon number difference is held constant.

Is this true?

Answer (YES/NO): NO